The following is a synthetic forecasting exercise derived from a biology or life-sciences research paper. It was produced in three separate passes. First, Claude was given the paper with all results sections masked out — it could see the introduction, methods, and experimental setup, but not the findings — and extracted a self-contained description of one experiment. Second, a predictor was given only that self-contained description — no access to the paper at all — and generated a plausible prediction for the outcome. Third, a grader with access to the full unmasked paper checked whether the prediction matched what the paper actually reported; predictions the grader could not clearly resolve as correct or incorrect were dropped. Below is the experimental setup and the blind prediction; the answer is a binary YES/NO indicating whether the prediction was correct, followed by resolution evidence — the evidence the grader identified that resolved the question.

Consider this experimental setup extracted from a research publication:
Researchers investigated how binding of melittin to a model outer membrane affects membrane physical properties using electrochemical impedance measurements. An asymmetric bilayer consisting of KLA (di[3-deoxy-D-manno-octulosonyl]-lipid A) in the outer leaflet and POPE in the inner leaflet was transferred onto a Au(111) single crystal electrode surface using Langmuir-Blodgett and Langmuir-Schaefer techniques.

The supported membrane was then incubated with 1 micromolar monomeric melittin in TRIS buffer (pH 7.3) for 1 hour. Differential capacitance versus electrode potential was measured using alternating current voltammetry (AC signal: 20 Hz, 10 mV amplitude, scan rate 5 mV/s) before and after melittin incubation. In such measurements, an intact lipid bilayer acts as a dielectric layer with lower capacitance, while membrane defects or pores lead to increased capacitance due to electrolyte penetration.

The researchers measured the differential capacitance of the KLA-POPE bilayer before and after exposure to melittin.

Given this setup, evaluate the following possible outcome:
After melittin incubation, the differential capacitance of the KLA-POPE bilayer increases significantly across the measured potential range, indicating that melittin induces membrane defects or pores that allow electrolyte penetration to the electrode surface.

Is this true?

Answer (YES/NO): NO